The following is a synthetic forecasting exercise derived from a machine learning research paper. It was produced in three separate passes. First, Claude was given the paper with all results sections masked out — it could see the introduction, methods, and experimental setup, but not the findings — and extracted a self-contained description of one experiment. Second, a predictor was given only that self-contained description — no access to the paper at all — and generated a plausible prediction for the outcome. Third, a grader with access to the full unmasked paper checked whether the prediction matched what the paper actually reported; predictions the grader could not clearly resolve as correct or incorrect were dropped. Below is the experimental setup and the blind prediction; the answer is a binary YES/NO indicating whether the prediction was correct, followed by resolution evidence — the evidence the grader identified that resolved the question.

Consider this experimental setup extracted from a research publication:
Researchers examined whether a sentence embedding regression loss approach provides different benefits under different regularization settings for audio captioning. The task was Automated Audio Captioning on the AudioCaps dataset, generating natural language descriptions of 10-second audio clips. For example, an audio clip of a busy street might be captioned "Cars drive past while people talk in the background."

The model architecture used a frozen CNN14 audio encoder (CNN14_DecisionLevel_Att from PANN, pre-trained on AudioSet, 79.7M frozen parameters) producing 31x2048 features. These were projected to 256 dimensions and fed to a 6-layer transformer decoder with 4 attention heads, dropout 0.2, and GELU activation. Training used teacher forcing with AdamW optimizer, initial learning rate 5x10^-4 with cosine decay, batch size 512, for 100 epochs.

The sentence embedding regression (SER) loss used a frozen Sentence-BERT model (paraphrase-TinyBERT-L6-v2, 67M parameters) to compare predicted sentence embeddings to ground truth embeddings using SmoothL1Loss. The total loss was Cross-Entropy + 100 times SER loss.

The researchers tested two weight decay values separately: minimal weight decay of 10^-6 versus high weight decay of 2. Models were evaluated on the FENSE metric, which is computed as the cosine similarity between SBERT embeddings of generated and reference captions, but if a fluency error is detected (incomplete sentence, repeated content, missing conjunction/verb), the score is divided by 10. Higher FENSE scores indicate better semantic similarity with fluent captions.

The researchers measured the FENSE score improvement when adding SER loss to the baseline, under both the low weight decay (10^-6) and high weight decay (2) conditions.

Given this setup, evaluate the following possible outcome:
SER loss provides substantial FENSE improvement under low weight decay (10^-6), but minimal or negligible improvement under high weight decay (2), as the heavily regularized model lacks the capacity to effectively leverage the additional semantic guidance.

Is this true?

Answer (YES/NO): NO